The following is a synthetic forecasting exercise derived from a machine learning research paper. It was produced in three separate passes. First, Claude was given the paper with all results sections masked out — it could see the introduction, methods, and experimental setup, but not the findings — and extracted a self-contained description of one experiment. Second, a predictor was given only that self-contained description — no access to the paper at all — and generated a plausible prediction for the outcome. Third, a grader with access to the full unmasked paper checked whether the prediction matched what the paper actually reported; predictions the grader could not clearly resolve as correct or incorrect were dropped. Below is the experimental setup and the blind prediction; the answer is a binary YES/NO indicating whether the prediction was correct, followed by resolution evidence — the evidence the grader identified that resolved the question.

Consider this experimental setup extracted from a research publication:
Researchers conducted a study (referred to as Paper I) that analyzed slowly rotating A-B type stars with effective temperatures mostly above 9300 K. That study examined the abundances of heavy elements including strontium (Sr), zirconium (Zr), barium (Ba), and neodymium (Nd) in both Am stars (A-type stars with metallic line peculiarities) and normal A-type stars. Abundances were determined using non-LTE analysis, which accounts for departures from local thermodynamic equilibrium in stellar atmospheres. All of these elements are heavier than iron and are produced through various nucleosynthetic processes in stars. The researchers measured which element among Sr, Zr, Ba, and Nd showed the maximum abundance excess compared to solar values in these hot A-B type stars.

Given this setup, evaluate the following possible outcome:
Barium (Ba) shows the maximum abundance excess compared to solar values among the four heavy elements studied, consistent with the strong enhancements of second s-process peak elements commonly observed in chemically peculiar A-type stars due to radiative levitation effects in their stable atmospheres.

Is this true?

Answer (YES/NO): YES